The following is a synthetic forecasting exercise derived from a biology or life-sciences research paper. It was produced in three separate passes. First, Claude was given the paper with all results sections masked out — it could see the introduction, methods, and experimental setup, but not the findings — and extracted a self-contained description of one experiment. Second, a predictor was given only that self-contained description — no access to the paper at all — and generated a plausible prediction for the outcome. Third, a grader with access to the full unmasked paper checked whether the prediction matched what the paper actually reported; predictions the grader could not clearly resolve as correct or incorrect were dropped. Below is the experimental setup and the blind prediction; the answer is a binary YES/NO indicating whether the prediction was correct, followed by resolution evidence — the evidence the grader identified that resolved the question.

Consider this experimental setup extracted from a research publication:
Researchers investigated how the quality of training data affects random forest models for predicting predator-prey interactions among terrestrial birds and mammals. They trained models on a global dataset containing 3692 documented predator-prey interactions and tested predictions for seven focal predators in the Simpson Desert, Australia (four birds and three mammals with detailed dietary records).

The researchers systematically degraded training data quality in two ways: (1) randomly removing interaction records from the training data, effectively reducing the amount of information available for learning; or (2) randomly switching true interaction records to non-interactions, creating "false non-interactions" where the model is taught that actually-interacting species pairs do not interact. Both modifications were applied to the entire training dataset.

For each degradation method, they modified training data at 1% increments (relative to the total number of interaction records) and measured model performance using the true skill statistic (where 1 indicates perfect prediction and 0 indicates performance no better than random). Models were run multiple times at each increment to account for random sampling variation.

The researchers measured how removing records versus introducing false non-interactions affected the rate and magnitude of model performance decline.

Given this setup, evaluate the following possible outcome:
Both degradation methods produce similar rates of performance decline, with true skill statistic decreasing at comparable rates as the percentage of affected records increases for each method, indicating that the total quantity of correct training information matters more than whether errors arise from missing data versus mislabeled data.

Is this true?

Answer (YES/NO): NO